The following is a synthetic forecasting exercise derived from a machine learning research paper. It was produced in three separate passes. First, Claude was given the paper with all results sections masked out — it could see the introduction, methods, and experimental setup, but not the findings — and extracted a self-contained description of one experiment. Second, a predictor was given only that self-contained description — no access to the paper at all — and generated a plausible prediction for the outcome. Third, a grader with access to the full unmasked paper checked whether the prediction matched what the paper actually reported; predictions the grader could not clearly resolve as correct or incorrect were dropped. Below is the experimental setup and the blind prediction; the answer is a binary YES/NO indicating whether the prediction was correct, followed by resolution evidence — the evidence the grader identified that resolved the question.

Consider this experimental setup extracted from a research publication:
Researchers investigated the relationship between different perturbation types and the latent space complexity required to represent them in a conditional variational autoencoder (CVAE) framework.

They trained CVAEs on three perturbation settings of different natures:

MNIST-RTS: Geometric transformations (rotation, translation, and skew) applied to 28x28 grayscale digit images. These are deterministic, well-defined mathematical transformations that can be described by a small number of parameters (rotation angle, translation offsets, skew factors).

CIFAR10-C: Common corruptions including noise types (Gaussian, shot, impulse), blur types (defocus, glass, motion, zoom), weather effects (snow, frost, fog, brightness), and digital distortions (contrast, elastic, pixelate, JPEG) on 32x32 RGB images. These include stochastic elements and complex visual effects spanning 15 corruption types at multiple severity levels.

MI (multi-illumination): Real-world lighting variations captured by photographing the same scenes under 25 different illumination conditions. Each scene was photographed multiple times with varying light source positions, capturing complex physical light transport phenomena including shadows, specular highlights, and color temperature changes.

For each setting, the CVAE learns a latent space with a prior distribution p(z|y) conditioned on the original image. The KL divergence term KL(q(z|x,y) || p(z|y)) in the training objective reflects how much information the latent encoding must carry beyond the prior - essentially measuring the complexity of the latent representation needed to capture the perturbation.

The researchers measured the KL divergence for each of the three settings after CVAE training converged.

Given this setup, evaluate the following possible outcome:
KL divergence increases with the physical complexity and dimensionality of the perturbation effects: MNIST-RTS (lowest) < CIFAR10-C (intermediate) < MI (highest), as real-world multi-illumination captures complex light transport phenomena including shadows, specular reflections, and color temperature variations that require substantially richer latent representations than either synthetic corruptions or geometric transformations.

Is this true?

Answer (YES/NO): NO